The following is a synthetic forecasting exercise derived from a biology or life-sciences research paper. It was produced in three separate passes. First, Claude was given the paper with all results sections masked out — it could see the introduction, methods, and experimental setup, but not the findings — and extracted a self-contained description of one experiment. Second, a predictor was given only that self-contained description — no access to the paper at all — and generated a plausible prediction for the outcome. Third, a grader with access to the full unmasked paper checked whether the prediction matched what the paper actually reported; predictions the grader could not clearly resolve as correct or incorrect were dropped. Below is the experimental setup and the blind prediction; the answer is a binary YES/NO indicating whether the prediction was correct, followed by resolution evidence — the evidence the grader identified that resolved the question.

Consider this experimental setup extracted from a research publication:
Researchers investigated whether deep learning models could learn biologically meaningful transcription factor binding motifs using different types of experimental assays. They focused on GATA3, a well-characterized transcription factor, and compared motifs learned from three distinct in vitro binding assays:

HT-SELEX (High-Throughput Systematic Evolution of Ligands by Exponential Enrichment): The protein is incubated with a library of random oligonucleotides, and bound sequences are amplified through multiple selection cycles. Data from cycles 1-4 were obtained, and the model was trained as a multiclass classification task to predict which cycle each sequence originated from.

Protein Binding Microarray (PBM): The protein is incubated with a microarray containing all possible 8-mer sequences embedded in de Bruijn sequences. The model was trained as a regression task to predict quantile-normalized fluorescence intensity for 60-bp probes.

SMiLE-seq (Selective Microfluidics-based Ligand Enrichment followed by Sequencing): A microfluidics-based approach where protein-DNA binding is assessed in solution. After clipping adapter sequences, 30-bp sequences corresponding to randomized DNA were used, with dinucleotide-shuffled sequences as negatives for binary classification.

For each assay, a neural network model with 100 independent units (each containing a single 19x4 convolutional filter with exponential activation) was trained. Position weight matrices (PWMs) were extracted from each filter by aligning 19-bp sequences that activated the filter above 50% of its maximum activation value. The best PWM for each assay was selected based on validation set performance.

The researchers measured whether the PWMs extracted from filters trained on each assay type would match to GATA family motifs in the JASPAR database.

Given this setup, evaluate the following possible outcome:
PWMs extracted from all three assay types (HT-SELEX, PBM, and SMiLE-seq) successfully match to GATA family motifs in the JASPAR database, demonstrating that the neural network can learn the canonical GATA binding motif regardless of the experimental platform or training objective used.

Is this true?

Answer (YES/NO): YES